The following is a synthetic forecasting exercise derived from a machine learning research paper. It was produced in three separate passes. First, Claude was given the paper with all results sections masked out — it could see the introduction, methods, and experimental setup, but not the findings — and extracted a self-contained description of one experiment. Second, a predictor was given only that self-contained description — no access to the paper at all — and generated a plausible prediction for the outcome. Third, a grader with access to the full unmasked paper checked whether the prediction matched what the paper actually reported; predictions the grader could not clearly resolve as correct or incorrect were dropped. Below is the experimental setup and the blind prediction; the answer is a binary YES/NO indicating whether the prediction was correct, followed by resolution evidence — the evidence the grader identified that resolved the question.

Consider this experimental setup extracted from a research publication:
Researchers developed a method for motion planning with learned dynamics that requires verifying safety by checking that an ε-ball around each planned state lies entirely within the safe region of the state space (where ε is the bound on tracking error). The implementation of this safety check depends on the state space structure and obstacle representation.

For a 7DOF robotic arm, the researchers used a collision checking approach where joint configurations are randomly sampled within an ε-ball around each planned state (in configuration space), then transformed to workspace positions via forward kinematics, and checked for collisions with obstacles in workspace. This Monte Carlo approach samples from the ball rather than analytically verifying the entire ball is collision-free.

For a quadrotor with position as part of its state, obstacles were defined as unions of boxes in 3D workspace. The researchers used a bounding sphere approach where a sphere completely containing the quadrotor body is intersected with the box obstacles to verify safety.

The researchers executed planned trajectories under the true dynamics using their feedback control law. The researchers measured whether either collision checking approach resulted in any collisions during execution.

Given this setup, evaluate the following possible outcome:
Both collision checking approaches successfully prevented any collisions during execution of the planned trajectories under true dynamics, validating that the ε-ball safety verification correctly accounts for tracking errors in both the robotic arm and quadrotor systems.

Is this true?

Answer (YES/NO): YES